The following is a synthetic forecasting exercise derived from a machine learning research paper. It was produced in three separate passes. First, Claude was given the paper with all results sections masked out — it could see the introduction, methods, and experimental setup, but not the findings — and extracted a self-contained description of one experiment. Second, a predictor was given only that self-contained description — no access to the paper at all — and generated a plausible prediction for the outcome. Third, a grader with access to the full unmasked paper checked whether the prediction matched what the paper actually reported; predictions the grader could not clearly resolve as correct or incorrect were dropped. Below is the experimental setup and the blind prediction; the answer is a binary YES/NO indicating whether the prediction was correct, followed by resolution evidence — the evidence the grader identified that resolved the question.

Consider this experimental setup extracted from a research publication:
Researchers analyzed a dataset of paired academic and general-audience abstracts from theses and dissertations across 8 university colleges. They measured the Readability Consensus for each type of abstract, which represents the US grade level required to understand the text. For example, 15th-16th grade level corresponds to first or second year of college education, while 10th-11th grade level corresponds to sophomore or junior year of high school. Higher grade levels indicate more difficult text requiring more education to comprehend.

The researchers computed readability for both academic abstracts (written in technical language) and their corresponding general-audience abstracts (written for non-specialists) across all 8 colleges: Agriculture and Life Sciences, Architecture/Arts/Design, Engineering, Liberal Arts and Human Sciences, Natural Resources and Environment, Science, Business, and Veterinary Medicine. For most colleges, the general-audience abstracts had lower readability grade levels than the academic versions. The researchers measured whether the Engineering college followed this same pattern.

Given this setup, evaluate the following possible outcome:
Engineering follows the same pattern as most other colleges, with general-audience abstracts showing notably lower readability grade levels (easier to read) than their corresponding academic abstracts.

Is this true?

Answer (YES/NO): NO